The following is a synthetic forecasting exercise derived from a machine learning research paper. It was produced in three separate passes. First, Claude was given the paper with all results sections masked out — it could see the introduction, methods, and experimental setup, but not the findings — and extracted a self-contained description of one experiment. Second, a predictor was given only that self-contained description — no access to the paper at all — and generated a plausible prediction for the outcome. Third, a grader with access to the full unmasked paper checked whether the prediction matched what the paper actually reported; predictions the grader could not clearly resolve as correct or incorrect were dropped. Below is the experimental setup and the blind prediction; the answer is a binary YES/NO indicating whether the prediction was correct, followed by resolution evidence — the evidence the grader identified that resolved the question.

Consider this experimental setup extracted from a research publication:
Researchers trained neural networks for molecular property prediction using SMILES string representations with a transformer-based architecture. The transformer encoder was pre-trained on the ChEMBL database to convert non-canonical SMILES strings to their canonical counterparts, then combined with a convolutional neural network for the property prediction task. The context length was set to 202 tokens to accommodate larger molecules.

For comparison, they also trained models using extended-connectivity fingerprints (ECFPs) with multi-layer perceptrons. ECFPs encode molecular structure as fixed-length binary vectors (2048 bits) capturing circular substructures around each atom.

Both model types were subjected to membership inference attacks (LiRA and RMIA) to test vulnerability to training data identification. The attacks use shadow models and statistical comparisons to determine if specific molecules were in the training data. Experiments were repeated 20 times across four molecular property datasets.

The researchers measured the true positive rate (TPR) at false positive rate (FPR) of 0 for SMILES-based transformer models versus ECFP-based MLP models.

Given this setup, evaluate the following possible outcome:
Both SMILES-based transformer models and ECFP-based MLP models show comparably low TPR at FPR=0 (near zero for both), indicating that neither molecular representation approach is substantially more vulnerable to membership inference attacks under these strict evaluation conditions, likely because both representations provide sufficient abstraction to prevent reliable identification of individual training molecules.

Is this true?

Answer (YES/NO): NO